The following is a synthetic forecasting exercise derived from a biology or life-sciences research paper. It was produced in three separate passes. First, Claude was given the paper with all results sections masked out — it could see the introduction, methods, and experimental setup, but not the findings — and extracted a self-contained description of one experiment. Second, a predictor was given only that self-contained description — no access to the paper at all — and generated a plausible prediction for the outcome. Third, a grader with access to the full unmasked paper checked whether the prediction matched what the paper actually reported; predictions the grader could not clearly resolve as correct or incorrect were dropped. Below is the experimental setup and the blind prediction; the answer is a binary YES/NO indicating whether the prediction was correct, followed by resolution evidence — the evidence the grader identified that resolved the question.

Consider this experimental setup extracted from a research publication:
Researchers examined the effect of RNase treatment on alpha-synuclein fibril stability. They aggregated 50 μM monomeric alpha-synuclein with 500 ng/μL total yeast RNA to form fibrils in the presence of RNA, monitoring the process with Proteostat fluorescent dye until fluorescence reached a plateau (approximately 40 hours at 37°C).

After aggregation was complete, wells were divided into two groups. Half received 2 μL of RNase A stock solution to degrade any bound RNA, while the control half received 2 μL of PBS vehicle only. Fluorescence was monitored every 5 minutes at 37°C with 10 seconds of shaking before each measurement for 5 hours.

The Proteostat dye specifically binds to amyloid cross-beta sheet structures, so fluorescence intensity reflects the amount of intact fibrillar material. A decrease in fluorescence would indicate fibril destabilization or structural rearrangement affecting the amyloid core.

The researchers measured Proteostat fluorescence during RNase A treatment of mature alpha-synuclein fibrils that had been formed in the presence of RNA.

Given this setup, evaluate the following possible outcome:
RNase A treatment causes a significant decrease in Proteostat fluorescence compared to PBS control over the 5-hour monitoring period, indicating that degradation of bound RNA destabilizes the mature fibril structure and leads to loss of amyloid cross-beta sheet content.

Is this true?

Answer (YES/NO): NO